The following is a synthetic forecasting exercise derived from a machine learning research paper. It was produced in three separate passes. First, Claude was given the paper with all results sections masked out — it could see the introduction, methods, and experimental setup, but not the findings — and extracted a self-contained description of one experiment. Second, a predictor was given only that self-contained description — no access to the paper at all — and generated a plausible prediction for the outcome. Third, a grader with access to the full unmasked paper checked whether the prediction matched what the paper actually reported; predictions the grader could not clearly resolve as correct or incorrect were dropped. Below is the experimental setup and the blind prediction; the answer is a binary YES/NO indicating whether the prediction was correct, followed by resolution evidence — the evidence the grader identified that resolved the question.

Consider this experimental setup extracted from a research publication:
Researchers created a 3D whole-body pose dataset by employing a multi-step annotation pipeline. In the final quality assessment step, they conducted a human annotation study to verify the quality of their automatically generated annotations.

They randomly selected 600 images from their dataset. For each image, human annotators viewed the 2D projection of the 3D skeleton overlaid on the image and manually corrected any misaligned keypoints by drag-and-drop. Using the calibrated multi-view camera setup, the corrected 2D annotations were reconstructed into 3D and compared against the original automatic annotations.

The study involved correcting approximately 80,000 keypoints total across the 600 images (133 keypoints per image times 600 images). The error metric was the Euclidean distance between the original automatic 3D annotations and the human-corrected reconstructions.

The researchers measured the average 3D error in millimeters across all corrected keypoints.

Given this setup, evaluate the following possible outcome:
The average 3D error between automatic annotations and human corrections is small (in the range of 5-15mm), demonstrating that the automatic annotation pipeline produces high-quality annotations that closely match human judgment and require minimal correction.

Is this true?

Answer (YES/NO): NO